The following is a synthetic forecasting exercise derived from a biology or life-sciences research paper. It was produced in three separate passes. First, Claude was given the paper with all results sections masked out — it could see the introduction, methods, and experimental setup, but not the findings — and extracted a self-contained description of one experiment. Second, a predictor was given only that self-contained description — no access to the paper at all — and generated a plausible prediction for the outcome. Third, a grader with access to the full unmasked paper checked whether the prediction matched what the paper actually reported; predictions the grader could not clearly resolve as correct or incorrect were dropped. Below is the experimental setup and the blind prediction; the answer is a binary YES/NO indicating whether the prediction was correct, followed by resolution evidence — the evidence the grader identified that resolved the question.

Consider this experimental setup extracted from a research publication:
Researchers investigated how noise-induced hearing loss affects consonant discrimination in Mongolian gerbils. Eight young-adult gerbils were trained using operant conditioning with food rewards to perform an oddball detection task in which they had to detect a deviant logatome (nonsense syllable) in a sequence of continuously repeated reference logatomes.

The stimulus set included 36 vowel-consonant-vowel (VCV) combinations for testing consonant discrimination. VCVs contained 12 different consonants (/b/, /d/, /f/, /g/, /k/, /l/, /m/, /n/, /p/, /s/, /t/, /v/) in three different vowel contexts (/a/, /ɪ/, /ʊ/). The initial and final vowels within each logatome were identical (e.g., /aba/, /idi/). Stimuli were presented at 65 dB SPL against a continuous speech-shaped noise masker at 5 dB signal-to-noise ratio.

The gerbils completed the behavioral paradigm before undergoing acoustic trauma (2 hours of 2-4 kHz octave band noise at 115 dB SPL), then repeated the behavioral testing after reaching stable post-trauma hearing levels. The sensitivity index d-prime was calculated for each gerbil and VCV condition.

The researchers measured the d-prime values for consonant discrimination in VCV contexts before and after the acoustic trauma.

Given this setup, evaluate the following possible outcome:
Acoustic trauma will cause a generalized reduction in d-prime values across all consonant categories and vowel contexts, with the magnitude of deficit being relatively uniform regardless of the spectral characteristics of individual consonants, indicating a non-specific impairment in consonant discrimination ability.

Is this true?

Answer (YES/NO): NO